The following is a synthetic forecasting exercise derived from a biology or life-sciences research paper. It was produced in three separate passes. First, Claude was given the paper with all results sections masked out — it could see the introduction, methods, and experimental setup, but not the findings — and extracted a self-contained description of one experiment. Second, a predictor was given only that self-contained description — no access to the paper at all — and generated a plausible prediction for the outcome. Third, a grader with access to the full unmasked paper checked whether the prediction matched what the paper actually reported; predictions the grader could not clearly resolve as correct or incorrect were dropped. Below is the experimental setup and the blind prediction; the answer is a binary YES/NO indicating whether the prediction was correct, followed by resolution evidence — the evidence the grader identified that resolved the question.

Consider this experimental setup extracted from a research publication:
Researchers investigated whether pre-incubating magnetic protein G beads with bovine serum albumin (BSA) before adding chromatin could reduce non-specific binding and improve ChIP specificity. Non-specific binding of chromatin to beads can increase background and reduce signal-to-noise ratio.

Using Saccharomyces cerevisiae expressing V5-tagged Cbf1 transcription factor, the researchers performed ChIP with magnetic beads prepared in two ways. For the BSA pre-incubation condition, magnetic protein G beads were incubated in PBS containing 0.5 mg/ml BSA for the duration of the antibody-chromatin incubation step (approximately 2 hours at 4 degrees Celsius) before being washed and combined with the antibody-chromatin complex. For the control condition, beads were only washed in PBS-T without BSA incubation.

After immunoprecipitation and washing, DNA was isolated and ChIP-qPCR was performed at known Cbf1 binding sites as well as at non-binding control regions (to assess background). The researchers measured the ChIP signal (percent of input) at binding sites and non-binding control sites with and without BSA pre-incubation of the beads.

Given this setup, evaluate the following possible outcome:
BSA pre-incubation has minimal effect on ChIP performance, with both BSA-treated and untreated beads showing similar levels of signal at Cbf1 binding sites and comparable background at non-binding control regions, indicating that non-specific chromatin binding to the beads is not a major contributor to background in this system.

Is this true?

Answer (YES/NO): NO